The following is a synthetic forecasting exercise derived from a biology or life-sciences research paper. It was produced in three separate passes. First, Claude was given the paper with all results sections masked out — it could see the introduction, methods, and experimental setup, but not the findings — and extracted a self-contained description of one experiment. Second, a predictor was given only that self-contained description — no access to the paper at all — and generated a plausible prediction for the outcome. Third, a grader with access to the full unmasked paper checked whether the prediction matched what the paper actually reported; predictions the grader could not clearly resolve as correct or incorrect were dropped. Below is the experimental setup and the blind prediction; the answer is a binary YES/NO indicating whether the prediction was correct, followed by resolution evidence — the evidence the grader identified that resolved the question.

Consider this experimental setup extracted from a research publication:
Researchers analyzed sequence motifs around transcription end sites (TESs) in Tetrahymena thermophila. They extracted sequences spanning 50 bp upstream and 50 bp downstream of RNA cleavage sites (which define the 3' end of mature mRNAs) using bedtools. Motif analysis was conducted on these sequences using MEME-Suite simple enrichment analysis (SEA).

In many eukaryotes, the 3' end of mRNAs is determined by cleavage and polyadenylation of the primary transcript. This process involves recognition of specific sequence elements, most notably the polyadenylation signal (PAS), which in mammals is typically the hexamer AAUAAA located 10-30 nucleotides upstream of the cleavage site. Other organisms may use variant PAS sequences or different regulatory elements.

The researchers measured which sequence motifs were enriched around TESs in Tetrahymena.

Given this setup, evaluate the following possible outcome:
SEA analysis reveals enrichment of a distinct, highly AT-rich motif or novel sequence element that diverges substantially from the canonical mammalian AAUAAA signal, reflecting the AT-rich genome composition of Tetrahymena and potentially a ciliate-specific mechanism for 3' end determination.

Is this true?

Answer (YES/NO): NO